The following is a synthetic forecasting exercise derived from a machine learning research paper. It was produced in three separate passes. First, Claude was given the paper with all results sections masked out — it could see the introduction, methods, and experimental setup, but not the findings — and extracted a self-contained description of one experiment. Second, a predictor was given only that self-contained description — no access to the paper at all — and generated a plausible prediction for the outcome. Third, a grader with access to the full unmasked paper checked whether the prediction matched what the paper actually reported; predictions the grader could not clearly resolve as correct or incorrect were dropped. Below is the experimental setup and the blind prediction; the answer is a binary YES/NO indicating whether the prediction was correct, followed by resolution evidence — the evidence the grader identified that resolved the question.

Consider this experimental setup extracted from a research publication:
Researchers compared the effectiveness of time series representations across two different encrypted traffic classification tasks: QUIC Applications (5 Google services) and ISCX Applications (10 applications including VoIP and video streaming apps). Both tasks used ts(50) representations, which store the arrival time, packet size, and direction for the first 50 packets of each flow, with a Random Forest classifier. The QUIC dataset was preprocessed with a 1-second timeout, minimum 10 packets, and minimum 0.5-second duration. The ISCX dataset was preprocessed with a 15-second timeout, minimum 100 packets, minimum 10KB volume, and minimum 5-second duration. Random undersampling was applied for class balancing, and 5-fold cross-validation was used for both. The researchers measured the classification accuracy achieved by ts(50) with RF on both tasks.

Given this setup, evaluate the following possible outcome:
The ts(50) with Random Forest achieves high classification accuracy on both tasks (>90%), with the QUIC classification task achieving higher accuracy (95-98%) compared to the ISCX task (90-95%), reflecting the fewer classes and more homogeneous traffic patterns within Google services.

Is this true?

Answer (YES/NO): NO